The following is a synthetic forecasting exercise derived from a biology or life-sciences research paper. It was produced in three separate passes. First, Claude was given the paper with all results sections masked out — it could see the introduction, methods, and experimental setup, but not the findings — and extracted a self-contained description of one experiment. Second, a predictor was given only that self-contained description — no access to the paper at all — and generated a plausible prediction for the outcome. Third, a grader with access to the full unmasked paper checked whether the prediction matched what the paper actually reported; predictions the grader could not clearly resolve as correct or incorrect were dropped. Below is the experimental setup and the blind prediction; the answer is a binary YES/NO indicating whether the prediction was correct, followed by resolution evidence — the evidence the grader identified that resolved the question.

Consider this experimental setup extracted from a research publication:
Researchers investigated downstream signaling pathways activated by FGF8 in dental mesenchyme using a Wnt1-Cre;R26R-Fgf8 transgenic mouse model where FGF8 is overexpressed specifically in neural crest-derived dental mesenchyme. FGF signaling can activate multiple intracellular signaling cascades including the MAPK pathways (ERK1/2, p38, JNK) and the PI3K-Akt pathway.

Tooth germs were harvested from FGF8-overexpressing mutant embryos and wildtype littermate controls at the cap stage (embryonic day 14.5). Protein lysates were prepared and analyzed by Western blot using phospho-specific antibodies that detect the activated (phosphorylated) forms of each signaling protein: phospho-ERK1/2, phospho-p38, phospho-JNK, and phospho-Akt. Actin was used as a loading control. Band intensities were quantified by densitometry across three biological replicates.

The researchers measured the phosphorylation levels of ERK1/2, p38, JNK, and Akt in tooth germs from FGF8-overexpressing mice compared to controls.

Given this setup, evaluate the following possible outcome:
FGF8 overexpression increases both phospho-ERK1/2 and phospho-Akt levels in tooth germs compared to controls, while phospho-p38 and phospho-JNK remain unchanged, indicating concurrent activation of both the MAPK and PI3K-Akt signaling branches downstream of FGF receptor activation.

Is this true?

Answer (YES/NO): NO